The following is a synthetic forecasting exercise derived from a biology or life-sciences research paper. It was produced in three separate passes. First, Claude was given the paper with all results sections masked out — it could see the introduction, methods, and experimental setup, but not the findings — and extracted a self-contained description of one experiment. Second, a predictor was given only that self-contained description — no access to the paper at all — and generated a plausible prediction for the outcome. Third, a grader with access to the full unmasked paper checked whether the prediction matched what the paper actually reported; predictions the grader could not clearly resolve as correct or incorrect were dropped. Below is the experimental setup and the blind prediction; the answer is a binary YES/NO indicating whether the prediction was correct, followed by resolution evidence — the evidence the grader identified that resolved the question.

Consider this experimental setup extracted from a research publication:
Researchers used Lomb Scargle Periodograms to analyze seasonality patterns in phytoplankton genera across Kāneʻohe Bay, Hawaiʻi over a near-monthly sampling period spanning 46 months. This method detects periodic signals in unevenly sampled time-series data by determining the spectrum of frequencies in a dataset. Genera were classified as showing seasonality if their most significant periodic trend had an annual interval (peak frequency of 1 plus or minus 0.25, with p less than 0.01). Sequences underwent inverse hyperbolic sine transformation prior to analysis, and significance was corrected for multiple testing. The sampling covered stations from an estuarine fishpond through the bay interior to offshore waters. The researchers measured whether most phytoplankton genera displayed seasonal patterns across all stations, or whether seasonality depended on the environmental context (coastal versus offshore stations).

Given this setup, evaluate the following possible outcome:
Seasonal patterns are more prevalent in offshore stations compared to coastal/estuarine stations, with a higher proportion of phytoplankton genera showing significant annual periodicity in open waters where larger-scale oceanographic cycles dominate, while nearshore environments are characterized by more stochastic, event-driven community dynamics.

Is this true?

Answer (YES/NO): NO